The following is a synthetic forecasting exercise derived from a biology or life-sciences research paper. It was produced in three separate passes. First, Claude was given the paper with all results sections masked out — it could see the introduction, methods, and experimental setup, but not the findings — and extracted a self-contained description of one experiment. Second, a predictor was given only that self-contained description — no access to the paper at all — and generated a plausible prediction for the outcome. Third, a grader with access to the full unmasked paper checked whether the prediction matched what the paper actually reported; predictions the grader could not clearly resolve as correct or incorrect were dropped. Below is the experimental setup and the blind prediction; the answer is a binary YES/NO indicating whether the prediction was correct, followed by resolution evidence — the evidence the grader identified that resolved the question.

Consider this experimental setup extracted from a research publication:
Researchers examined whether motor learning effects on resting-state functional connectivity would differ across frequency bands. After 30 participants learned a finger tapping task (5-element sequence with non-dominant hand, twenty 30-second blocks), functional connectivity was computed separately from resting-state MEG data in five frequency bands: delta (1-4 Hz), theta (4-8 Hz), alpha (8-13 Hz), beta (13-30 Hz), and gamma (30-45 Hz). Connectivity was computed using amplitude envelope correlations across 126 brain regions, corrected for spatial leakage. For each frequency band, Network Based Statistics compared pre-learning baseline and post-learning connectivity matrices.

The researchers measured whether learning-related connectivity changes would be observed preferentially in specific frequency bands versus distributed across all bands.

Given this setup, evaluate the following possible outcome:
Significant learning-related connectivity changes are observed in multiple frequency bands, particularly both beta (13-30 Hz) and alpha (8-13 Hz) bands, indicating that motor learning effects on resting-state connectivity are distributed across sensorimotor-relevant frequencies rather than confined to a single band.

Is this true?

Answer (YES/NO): NO